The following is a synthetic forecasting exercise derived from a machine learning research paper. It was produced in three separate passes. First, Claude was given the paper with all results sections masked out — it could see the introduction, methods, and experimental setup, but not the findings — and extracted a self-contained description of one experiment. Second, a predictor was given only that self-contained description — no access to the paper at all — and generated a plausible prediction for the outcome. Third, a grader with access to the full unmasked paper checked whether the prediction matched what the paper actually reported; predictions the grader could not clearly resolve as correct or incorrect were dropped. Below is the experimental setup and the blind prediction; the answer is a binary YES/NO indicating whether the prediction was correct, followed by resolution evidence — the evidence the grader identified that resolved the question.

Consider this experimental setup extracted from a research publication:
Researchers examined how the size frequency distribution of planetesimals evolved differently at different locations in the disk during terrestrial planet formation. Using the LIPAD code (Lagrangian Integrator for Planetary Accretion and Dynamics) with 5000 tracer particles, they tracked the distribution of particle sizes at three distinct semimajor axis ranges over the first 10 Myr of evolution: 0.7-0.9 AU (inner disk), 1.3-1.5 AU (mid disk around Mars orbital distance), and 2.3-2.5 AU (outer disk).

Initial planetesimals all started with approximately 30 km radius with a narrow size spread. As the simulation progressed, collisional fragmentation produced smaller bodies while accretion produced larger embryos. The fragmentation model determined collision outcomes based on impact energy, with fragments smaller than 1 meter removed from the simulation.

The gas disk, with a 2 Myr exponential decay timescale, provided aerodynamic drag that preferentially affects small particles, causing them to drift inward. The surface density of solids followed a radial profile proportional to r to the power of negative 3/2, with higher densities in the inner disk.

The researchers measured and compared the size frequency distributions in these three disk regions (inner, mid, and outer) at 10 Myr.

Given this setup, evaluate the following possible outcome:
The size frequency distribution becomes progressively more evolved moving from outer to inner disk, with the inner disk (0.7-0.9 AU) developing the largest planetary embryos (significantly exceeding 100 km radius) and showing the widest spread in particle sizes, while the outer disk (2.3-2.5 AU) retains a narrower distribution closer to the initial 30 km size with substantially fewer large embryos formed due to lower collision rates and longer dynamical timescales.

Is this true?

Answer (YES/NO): YES